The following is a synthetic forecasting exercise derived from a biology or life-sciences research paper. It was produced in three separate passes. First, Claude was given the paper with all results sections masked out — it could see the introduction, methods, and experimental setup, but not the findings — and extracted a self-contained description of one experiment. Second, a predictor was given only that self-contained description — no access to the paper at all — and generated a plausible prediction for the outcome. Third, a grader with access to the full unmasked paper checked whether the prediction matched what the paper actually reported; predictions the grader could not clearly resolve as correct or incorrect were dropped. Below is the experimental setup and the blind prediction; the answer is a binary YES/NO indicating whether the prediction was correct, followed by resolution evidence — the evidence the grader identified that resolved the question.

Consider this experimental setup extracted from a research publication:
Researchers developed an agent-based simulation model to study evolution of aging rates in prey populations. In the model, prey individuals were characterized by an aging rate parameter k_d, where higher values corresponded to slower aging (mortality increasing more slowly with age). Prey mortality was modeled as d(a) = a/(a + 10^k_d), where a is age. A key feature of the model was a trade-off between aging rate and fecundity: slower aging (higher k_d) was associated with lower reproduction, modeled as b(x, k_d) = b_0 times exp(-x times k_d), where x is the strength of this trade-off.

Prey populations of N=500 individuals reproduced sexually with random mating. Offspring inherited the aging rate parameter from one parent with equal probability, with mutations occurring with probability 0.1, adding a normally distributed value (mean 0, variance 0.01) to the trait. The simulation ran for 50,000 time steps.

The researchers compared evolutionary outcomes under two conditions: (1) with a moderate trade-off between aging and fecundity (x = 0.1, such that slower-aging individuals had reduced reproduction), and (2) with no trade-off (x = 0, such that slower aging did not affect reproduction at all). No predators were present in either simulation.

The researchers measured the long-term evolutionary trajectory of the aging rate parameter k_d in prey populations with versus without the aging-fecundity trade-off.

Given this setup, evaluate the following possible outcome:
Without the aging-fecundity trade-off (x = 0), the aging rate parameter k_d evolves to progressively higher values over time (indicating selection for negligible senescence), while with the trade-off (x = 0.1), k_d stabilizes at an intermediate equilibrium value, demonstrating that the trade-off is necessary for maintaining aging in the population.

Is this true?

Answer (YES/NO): YES